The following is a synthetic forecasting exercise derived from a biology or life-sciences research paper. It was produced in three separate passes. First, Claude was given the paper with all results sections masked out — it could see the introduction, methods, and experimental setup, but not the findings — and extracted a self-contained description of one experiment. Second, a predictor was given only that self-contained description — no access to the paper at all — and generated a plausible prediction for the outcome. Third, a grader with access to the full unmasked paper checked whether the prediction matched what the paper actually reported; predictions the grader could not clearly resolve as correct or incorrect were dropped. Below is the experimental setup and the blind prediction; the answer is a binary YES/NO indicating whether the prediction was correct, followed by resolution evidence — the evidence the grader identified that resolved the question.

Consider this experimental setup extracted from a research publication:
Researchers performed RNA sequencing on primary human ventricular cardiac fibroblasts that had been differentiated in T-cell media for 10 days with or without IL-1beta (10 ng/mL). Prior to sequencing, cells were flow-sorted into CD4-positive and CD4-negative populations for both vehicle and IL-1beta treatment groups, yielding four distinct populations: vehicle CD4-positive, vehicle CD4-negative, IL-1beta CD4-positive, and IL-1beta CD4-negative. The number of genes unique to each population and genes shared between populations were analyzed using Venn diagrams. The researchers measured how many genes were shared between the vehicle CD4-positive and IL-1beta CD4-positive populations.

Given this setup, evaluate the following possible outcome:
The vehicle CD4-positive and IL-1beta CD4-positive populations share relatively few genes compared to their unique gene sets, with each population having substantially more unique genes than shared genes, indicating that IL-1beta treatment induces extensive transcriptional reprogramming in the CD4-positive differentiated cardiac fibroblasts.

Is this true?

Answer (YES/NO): NO